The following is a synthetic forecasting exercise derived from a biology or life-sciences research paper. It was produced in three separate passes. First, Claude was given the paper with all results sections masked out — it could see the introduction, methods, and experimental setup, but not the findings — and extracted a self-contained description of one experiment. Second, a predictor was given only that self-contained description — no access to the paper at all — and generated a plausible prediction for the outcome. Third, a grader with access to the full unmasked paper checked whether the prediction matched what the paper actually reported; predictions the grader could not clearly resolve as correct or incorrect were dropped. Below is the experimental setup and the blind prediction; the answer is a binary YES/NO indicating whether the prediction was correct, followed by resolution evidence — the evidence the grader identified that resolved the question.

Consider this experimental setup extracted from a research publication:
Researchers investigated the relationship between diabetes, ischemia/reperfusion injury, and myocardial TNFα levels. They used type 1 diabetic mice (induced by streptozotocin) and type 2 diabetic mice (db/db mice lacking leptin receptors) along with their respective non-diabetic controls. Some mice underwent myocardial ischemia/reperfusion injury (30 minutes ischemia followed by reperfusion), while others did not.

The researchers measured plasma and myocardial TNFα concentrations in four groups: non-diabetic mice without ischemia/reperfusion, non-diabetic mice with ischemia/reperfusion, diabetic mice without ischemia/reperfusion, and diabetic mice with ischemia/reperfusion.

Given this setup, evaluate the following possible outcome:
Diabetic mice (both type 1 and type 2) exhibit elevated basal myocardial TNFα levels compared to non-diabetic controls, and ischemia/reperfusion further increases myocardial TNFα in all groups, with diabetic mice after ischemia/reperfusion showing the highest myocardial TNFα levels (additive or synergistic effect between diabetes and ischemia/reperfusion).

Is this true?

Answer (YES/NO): YES